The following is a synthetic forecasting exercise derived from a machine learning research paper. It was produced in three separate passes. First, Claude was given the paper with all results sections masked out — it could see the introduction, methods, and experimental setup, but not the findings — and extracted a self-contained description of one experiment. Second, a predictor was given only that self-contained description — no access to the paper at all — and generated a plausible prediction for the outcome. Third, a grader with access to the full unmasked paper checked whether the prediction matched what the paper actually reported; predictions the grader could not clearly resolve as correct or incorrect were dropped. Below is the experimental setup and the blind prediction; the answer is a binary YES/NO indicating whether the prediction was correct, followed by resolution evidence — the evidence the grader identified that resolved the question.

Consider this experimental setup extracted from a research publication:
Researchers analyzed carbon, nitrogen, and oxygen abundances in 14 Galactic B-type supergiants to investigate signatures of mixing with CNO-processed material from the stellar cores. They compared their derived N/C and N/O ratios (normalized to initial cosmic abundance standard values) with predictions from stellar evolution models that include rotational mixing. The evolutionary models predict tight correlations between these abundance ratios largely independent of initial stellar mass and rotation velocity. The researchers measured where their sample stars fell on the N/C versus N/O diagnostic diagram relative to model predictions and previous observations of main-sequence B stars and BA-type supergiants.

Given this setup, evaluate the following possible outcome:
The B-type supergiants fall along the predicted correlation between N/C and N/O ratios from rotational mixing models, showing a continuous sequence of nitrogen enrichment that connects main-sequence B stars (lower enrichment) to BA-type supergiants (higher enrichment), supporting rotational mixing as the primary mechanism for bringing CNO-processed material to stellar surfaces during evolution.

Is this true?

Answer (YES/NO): YES